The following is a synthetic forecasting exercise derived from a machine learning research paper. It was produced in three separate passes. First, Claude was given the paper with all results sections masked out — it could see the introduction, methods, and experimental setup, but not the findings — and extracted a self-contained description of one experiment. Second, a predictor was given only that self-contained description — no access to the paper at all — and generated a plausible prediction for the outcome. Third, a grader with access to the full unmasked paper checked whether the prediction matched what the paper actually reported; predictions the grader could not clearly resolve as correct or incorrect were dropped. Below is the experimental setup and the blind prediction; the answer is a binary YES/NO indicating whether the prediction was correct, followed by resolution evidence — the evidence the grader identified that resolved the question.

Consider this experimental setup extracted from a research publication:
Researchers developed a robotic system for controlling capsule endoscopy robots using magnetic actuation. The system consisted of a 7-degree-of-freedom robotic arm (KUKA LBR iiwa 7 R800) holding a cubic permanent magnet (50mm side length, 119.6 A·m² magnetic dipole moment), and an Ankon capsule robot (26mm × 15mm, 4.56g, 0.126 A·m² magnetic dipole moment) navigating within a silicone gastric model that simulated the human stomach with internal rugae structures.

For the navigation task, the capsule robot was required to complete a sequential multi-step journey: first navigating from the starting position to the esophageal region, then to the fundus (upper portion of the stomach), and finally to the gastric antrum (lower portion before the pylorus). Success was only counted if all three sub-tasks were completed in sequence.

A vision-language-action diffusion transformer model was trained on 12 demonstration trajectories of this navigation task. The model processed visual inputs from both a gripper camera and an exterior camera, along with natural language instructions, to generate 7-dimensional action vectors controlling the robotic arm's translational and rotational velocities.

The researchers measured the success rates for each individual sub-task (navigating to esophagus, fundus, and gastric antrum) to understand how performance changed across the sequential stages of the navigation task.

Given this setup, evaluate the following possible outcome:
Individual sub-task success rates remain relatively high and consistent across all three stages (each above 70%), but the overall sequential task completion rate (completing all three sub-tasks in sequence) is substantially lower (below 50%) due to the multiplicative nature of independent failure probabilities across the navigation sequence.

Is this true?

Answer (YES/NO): NO